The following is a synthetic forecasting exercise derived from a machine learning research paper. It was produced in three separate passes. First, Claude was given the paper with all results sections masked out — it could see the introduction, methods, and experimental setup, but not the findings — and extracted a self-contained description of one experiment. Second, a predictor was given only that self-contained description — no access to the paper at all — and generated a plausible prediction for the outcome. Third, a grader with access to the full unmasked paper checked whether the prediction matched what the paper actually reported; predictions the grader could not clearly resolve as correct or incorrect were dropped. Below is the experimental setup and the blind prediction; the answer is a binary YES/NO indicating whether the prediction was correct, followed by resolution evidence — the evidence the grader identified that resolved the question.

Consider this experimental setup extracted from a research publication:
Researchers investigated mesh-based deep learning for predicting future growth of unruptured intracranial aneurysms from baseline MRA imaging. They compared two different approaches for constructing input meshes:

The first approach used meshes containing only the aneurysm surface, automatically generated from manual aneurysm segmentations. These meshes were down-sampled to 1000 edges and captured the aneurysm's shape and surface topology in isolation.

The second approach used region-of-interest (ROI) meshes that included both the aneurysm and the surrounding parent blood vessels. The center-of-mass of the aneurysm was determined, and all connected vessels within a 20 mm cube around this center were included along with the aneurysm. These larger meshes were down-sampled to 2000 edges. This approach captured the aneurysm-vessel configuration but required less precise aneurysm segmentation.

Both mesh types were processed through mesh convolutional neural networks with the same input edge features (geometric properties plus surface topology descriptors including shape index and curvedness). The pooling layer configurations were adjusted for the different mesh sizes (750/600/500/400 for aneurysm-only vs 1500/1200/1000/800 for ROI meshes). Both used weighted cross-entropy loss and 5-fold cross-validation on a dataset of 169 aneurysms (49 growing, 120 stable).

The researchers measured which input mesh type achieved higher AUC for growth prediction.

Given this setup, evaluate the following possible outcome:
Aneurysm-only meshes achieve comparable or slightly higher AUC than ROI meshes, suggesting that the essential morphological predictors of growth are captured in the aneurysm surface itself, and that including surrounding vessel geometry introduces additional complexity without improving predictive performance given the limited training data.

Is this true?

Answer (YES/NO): YES